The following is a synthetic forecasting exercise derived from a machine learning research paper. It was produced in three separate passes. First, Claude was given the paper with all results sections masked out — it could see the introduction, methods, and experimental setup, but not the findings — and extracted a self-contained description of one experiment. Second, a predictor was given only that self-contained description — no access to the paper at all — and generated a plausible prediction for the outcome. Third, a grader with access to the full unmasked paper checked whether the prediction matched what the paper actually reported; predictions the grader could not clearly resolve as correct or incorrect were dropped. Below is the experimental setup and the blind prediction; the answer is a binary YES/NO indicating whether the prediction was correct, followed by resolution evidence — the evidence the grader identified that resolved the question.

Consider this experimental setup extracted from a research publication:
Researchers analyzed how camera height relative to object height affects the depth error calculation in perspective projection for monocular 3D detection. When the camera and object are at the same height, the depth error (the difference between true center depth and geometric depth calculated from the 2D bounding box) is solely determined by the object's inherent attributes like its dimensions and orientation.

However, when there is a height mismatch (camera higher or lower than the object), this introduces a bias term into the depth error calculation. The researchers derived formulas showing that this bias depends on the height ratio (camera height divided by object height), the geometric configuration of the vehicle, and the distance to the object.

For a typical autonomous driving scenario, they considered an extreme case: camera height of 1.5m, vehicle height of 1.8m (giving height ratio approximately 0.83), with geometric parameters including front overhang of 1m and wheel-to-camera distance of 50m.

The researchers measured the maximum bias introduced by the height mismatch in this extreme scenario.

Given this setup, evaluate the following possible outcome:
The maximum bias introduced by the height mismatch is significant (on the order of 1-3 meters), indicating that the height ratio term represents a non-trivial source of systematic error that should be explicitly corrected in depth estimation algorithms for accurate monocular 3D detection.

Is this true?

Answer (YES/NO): NO